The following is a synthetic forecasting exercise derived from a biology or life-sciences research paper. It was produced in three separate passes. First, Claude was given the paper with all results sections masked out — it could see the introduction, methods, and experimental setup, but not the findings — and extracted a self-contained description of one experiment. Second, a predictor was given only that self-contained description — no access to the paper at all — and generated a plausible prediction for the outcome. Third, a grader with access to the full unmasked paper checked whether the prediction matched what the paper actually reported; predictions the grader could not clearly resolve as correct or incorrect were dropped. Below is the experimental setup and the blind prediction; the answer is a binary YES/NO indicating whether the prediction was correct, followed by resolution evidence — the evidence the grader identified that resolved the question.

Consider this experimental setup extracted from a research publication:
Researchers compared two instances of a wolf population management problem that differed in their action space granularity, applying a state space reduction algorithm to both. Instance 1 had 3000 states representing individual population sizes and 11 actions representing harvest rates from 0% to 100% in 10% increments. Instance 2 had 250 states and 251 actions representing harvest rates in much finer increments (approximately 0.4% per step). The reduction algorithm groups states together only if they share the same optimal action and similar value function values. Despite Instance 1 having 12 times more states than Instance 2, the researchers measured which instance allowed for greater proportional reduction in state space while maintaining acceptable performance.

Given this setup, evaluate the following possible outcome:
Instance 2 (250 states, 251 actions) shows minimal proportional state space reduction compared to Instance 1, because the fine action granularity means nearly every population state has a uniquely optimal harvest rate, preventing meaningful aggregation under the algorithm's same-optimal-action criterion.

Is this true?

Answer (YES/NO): NO